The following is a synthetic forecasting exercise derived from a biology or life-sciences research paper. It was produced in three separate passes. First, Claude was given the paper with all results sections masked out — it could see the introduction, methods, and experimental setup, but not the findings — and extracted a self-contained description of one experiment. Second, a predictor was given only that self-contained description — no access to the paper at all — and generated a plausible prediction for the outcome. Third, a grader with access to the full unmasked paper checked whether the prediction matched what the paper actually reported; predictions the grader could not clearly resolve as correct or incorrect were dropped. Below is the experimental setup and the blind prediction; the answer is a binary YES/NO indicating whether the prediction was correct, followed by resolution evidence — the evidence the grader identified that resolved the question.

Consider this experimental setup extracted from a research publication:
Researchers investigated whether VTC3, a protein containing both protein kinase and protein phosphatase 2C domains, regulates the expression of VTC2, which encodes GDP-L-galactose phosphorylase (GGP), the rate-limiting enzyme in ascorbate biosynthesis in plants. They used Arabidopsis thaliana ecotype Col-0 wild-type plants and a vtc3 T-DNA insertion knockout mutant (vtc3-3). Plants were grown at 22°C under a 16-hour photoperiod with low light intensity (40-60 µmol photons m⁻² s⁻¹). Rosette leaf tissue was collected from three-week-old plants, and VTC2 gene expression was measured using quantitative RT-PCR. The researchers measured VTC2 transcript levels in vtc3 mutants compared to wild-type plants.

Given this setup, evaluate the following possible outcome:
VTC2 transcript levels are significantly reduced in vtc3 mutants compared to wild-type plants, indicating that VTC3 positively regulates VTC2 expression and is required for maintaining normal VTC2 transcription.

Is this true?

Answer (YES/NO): NO